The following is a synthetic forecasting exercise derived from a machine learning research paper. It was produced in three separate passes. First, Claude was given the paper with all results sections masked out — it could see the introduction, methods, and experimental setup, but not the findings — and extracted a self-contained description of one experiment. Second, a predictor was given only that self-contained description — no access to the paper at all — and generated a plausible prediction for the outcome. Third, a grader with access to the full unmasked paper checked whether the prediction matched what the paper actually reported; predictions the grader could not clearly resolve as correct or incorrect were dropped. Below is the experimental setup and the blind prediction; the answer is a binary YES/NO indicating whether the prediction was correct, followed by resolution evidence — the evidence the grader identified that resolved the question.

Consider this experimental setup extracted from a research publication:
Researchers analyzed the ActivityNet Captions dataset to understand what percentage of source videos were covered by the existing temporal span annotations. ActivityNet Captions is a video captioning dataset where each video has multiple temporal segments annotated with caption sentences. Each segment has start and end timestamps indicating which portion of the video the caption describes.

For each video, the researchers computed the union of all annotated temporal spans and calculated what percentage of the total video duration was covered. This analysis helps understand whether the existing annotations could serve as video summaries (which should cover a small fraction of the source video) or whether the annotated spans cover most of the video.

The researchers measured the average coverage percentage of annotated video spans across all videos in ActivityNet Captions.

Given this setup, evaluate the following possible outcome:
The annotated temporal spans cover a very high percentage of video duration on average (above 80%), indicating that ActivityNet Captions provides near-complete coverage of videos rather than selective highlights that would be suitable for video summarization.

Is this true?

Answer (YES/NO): YES